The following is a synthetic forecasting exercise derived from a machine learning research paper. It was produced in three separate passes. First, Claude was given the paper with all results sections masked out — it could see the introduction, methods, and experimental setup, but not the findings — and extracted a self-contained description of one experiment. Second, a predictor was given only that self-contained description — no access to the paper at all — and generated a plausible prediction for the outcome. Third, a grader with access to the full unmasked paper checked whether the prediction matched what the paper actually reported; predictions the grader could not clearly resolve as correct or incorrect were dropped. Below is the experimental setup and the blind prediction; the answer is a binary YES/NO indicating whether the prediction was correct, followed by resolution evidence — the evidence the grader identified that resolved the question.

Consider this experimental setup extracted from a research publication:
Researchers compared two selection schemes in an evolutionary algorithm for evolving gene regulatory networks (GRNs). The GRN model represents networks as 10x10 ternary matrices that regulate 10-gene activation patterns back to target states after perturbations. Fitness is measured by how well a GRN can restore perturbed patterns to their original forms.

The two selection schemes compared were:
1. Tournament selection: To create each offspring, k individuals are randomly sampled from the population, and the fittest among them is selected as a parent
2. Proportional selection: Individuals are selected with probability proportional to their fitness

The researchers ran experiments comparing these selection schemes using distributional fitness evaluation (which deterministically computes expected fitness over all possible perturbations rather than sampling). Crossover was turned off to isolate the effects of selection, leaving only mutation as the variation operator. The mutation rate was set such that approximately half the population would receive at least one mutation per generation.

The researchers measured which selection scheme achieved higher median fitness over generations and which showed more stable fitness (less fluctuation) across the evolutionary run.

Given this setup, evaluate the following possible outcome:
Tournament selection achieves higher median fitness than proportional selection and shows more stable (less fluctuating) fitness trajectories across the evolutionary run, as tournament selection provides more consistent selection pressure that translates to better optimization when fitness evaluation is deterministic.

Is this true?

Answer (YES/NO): YES